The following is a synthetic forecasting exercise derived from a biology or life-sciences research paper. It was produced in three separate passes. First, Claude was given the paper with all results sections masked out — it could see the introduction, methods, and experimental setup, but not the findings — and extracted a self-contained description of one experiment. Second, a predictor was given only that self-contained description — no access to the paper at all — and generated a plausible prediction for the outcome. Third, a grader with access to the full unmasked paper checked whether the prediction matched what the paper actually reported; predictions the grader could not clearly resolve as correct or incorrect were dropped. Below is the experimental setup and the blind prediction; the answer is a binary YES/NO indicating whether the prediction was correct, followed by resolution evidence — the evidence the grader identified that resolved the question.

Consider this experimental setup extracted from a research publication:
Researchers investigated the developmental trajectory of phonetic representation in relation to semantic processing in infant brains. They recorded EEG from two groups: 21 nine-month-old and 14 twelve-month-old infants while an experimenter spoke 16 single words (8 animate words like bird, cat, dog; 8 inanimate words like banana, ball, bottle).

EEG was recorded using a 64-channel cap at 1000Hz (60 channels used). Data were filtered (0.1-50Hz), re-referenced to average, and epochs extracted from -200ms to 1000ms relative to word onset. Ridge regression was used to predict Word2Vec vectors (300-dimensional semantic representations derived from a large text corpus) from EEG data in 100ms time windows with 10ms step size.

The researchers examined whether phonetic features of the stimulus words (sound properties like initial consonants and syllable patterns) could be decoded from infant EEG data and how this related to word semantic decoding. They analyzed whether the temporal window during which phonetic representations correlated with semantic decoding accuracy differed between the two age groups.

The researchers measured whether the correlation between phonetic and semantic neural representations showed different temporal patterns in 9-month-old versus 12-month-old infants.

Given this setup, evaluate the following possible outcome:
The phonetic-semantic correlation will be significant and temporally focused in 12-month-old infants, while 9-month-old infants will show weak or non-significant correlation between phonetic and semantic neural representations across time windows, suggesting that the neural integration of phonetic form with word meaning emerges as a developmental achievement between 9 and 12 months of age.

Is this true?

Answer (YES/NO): NO